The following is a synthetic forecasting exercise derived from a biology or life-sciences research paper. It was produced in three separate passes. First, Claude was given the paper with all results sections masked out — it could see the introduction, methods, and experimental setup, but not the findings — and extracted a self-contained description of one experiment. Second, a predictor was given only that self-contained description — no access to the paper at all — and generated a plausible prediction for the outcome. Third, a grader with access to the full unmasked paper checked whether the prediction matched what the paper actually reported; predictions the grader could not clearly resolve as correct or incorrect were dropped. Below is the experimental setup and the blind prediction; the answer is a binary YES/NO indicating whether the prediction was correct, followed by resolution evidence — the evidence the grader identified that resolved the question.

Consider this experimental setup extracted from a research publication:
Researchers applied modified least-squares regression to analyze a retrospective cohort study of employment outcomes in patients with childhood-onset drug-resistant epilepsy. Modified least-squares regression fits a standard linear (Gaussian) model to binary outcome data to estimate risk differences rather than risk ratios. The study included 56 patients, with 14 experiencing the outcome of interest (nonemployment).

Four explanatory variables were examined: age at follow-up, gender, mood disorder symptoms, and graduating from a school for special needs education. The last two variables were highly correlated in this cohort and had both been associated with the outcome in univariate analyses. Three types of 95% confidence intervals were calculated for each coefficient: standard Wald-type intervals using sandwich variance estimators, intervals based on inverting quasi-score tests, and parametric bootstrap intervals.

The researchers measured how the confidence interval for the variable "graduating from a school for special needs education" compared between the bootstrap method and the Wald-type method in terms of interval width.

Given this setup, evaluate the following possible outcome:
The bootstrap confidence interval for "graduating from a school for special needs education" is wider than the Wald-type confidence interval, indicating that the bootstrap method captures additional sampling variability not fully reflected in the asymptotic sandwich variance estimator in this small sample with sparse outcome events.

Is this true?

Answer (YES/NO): YES